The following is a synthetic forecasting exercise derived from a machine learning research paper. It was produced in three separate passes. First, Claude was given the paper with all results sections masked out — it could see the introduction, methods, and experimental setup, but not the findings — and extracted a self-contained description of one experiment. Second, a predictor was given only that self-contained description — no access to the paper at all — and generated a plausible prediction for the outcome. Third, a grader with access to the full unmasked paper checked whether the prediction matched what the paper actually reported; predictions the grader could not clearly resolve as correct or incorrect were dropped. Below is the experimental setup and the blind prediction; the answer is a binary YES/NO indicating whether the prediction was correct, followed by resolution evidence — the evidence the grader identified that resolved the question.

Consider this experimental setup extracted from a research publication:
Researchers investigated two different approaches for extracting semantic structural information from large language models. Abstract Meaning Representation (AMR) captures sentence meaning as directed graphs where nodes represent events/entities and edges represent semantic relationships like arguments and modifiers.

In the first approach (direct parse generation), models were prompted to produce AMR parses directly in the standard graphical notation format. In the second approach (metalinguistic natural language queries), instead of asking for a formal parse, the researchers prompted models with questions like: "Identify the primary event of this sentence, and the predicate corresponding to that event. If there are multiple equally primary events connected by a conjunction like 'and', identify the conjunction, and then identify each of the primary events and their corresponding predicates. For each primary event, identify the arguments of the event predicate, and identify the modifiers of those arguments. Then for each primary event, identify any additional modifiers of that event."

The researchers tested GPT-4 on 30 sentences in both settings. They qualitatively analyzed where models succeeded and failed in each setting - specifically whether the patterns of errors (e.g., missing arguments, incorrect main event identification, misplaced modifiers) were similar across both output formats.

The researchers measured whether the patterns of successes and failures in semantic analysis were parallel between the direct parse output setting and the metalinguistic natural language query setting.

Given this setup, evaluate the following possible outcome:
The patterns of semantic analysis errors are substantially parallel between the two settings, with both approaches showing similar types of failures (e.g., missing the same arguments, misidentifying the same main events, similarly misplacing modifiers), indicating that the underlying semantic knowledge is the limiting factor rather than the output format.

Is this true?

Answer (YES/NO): YES